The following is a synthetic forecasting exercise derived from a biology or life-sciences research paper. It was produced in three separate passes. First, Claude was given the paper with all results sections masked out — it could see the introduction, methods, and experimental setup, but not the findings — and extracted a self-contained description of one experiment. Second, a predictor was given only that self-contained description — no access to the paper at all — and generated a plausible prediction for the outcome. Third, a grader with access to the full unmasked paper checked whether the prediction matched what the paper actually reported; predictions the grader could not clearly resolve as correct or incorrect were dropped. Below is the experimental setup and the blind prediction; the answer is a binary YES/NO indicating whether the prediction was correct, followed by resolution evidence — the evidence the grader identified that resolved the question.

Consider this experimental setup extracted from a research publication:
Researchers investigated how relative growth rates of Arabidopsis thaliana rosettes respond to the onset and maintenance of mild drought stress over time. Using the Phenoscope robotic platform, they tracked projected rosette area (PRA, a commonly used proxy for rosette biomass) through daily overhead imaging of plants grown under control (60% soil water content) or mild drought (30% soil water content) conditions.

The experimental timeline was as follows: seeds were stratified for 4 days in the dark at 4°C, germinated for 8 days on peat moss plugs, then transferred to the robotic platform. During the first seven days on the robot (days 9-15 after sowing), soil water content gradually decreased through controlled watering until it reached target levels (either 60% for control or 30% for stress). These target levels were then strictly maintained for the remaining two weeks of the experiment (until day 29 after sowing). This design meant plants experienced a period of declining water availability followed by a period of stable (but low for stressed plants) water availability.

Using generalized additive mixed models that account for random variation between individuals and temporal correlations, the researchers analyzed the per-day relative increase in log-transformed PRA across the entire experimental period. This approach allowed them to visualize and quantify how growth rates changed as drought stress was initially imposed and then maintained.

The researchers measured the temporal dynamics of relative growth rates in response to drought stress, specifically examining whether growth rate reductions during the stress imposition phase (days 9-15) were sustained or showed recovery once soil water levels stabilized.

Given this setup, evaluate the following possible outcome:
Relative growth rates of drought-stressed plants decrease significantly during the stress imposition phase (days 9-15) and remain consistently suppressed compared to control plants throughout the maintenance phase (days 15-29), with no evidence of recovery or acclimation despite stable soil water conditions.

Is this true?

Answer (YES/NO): NO